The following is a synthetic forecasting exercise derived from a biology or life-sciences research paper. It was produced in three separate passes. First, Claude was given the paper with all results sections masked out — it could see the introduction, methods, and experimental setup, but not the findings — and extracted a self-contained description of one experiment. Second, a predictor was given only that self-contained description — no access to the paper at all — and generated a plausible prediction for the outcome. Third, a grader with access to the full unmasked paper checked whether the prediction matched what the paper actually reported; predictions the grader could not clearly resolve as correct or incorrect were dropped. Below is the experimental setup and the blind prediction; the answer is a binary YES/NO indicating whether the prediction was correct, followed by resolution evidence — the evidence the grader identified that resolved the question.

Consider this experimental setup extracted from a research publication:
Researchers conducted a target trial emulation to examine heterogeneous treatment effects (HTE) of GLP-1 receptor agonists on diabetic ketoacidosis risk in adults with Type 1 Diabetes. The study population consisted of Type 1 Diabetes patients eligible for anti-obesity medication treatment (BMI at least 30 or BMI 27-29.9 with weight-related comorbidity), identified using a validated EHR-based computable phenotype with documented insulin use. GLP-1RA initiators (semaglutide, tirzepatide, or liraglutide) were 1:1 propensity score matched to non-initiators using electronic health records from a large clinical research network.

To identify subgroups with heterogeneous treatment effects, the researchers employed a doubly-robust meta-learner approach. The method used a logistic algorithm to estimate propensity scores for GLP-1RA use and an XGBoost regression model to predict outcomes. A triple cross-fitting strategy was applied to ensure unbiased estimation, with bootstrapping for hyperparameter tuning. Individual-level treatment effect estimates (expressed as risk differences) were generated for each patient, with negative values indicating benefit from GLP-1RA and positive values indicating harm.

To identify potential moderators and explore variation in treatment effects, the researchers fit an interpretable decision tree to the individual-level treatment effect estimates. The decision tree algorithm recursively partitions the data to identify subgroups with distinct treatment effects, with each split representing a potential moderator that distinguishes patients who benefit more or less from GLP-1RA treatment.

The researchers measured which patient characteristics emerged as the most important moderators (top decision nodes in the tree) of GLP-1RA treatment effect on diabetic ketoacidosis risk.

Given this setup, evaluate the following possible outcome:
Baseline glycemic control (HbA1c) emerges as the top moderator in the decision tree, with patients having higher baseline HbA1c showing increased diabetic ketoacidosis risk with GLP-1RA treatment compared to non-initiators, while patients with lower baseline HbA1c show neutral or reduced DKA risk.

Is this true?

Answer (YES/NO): NO